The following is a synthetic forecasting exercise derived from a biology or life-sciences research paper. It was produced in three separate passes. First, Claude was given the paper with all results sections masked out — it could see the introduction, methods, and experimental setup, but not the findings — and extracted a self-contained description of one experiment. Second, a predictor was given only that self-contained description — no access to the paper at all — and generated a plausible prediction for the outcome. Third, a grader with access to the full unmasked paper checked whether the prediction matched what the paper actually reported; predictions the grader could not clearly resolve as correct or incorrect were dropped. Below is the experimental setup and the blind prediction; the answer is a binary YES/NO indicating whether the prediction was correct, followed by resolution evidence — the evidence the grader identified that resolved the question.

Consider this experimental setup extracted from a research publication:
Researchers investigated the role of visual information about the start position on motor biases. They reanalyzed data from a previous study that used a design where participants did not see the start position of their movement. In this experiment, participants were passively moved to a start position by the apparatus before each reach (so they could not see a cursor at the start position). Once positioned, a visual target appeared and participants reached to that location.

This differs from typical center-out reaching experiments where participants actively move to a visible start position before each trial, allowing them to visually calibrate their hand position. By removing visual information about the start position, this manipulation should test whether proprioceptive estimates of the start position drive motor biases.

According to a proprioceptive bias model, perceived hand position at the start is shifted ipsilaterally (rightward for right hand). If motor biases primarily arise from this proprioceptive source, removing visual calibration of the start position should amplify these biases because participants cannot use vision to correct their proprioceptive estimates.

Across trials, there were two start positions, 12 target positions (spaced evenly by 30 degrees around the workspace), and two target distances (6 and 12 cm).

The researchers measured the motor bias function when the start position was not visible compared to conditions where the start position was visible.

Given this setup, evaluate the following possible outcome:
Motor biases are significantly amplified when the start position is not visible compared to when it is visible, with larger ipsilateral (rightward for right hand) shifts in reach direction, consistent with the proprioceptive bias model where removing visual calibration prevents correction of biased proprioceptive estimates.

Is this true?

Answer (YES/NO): NO